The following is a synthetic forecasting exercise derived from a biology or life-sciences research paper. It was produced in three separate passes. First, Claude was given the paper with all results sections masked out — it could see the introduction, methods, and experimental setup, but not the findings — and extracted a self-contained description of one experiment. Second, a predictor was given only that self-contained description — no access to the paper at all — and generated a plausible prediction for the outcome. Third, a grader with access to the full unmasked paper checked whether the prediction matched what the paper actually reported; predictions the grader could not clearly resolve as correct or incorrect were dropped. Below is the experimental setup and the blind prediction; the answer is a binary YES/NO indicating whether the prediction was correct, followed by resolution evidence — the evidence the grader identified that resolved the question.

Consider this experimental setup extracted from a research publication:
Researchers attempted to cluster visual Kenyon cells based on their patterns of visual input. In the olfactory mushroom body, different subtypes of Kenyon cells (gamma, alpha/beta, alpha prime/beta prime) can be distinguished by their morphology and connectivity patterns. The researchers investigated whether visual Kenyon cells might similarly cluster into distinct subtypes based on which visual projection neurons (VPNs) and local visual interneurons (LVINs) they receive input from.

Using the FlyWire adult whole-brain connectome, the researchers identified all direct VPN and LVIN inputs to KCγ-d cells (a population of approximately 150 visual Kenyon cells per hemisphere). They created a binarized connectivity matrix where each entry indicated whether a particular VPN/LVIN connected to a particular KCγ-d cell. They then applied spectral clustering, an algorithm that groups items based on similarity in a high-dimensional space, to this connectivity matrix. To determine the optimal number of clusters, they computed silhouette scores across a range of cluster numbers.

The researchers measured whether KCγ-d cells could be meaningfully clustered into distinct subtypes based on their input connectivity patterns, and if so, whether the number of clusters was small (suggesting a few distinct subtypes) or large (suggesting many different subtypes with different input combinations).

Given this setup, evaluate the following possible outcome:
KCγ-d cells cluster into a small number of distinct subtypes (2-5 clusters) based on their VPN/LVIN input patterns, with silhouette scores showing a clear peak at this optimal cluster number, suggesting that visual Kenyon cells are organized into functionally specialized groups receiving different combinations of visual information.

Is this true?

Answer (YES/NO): NO